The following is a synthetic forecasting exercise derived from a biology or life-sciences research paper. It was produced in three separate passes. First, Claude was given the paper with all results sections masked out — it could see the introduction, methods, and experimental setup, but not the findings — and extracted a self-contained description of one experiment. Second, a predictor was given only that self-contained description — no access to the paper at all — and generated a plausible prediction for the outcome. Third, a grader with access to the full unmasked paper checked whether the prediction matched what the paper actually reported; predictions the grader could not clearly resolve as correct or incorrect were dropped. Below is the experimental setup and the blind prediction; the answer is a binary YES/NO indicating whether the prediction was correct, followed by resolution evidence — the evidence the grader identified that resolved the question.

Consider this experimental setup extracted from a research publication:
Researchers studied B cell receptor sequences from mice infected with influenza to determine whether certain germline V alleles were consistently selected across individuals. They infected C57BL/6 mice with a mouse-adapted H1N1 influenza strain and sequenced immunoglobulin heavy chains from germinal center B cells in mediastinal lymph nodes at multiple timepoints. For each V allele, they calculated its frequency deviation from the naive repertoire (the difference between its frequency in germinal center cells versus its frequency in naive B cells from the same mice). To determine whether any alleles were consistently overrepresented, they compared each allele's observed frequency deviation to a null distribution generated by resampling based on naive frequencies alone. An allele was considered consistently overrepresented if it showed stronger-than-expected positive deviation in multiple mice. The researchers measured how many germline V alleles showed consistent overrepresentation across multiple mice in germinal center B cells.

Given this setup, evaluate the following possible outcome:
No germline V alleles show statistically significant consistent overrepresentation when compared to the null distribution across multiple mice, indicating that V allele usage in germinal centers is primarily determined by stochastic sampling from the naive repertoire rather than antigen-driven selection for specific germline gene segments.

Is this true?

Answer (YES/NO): NO